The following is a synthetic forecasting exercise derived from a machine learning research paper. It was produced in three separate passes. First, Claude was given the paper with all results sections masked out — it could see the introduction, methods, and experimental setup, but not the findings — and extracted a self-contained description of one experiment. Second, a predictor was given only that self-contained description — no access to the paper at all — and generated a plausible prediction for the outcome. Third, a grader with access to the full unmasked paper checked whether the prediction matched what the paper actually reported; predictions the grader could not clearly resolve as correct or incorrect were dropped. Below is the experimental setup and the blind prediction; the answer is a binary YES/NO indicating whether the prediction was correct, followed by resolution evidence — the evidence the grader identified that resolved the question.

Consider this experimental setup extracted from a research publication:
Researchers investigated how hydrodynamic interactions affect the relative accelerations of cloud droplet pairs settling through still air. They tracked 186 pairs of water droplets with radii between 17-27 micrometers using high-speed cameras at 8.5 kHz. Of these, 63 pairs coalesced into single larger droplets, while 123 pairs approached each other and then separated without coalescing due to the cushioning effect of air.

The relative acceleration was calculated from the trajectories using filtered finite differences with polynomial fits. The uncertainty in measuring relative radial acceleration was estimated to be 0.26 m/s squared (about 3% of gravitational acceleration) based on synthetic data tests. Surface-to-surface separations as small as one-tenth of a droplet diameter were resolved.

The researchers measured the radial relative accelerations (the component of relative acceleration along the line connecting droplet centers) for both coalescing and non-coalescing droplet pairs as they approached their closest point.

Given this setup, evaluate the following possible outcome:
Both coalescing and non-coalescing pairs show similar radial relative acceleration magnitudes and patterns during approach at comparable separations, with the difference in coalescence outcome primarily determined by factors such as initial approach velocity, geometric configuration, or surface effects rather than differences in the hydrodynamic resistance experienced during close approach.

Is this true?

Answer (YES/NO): NO